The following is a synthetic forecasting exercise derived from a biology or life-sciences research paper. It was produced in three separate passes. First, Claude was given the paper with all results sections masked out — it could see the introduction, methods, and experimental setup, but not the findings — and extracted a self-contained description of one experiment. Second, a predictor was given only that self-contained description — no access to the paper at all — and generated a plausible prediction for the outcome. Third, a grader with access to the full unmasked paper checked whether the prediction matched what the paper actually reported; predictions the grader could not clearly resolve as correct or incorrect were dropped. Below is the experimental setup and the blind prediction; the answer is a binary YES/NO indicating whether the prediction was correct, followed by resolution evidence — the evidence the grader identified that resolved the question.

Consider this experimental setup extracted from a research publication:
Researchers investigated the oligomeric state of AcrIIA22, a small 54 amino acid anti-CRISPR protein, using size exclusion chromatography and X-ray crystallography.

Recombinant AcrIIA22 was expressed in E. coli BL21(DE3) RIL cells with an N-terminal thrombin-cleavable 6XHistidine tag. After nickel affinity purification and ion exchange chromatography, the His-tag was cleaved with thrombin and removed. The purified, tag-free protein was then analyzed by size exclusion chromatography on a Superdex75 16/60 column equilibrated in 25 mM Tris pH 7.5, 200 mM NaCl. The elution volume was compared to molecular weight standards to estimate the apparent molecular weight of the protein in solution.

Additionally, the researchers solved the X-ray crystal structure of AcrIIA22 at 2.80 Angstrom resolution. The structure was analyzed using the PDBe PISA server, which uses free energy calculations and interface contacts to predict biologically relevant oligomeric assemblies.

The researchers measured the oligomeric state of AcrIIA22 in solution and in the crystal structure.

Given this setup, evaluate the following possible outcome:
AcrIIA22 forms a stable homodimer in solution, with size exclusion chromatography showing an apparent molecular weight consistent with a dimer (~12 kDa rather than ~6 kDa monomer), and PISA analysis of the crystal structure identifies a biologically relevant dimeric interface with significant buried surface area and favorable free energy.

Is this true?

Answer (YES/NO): NO